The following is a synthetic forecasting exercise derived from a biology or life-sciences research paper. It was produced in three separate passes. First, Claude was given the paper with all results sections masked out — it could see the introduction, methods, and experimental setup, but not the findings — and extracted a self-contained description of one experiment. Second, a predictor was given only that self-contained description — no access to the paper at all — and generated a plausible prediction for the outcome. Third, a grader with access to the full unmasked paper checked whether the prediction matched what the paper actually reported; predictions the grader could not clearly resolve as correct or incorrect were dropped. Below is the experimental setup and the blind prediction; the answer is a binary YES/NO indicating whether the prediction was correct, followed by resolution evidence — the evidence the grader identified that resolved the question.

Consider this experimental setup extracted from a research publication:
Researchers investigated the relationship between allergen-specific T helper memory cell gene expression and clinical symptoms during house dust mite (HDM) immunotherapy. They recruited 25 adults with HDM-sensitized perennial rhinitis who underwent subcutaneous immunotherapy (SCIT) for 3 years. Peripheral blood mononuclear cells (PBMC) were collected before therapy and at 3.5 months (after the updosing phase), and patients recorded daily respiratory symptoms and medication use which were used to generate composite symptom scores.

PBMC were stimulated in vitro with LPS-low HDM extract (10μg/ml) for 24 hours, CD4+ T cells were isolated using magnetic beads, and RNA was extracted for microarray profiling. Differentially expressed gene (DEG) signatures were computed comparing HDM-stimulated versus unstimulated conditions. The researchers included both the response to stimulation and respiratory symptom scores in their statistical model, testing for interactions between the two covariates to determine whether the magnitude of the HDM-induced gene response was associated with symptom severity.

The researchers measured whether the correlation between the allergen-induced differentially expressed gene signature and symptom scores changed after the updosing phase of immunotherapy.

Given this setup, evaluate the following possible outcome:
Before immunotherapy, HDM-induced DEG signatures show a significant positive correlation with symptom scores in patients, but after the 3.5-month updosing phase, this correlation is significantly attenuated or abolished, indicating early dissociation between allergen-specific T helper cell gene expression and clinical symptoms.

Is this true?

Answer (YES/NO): YES